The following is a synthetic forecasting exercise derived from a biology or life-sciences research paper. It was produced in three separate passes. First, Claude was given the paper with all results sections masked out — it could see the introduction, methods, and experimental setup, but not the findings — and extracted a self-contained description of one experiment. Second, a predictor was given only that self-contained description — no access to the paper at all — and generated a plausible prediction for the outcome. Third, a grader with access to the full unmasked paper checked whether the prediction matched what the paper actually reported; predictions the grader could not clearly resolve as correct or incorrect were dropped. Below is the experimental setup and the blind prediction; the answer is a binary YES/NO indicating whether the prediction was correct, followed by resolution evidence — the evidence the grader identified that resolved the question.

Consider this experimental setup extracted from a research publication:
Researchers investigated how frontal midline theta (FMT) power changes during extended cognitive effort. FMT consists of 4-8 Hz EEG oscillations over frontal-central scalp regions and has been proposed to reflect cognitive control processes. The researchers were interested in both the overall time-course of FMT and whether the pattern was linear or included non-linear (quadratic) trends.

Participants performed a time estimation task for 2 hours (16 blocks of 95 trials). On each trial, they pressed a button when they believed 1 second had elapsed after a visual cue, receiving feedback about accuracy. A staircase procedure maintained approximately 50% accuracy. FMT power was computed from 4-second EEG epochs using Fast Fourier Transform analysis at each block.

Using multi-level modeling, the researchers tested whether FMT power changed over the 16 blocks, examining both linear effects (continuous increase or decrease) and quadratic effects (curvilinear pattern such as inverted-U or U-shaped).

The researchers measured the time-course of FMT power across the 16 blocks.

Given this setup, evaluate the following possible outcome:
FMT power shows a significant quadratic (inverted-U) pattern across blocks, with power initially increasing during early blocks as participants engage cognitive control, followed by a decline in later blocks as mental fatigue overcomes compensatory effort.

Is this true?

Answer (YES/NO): NO